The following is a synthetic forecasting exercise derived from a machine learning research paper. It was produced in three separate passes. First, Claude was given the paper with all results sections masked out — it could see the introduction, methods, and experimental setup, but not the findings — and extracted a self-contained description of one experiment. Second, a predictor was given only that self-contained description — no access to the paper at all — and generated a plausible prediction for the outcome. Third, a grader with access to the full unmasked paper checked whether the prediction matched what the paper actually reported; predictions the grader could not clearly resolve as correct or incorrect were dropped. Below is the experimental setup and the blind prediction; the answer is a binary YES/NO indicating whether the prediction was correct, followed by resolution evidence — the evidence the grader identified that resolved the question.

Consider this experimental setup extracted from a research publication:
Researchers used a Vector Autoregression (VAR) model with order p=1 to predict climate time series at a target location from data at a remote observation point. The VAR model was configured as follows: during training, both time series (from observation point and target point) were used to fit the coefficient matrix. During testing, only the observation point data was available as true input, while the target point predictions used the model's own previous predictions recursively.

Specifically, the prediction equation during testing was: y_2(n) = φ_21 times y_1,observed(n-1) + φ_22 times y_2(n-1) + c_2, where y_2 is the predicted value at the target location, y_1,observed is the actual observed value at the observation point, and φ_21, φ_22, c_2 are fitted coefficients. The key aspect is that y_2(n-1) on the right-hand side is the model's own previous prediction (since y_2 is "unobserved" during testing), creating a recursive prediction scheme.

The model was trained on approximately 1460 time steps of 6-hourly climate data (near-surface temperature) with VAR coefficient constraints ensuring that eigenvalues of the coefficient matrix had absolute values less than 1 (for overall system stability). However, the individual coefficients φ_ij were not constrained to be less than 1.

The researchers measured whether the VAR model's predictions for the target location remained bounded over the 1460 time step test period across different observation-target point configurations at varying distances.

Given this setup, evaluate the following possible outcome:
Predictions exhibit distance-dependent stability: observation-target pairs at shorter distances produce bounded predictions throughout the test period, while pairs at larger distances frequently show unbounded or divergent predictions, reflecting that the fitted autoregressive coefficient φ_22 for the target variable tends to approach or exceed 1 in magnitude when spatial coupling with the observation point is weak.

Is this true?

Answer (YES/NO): NO